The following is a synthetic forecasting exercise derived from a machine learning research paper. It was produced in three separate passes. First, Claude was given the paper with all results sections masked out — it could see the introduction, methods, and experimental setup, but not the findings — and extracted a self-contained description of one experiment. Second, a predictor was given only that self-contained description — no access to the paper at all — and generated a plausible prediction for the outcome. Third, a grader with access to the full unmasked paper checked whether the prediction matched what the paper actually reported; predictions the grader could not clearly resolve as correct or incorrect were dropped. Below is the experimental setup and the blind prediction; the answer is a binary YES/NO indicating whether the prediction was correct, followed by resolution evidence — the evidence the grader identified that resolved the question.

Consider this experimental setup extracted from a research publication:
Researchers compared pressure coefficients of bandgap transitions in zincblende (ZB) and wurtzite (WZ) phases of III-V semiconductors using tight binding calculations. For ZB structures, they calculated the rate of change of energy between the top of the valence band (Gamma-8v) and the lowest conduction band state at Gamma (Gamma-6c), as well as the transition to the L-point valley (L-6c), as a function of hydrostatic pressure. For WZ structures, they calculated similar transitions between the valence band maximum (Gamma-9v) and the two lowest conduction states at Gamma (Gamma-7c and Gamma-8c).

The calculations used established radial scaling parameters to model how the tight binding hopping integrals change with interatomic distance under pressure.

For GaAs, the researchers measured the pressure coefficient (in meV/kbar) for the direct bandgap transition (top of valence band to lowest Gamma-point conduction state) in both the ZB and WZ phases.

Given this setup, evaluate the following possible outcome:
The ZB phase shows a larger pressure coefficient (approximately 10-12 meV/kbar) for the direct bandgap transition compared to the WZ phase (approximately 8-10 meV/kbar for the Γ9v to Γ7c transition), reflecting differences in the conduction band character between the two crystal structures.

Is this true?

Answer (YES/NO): NO